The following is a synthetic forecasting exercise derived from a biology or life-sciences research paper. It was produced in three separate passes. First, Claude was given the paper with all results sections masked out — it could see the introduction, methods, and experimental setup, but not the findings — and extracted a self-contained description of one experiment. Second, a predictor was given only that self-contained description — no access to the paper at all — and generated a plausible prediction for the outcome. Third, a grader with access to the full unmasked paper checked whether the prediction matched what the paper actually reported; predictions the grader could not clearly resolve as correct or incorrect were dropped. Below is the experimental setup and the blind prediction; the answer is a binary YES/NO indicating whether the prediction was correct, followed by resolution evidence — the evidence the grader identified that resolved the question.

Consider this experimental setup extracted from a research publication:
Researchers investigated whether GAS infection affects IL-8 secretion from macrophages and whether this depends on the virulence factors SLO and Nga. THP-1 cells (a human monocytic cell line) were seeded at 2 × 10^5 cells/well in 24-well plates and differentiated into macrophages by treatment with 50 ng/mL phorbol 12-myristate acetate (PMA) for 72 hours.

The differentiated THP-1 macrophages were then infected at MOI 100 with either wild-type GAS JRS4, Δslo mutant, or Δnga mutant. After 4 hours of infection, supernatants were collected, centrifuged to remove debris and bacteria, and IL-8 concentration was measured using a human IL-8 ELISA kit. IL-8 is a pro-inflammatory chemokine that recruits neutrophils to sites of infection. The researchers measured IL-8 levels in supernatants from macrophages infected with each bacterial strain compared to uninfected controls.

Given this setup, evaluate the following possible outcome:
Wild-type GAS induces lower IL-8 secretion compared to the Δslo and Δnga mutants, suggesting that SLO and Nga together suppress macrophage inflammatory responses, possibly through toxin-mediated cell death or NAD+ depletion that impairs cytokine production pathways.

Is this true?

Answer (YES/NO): YES